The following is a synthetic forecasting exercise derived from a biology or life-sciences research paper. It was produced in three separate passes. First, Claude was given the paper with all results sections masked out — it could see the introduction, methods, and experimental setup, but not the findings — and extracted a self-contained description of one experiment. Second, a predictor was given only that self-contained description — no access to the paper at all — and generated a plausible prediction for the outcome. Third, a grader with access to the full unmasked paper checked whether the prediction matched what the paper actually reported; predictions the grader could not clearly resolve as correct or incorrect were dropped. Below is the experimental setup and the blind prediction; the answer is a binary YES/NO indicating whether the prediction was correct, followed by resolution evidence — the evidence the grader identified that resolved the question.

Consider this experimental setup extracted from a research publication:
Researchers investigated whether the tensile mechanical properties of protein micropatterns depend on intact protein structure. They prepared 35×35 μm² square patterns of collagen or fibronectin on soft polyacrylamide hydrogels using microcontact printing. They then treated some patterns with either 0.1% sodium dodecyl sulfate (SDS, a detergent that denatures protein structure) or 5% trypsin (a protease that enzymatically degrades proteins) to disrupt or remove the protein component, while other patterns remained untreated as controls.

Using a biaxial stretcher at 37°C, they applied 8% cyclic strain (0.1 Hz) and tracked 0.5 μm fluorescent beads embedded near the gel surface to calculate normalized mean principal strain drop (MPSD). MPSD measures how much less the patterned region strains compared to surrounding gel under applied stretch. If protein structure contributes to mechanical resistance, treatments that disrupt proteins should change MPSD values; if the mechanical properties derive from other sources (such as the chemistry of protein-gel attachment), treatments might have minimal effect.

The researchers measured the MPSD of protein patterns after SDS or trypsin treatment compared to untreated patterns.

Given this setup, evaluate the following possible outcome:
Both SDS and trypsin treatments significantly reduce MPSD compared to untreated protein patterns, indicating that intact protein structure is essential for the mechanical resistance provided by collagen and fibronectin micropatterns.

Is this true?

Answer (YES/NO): NO